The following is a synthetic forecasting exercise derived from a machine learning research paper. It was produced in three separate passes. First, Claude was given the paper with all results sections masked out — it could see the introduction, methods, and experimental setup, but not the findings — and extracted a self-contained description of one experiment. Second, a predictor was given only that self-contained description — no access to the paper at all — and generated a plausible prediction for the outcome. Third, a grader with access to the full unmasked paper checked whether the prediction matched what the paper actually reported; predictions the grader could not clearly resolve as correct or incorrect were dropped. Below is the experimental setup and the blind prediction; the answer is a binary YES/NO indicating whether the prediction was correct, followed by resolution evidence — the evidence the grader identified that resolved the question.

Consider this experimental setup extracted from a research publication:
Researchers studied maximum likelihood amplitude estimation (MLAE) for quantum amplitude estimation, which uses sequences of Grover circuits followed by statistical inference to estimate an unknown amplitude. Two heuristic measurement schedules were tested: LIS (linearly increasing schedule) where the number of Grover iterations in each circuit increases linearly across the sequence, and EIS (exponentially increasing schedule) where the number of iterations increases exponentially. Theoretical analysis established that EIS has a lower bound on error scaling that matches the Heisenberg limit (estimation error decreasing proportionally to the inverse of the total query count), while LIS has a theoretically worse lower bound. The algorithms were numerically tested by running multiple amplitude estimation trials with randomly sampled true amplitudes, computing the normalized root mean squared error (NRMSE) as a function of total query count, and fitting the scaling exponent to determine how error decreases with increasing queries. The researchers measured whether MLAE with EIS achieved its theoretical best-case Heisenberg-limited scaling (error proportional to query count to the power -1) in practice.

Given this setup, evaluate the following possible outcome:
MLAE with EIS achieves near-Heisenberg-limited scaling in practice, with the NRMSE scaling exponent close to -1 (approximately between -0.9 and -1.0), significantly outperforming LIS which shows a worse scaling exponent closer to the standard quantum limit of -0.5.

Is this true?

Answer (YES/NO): NO